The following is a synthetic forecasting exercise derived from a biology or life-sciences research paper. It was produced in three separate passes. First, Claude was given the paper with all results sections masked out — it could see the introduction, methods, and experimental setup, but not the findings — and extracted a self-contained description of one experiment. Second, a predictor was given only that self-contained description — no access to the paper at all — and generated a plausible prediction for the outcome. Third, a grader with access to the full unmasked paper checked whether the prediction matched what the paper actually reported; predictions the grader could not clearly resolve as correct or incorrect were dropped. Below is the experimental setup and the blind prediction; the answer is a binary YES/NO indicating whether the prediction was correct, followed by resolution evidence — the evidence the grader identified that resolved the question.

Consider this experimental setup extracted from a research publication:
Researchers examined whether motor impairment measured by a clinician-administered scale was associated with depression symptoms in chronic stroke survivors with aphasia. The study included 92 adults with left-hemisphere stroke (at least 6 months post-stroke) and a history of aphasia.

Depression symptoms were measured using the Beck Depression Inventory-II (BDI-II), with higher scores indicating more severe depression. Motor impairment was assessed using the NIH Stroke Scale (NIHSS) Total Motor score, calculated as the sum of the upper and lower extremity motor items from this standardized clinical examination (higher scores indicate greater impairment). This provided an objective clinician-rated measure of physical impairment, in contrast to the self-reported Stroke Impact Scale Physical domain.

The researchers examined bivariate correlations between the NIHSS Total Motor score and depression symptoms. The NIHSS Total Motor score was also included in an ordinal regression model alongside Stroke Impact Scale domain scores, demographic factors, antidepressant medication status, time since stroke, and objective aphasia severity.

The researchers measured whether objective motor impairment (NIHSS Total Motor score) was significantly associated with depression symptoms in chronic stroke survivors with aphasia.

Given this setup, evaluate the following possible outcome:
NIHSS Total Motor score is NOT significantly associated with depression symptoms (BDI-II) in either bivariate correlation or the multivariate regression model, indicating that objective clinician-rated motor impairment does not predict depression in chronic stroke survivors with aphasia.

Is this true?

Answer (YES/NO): YES